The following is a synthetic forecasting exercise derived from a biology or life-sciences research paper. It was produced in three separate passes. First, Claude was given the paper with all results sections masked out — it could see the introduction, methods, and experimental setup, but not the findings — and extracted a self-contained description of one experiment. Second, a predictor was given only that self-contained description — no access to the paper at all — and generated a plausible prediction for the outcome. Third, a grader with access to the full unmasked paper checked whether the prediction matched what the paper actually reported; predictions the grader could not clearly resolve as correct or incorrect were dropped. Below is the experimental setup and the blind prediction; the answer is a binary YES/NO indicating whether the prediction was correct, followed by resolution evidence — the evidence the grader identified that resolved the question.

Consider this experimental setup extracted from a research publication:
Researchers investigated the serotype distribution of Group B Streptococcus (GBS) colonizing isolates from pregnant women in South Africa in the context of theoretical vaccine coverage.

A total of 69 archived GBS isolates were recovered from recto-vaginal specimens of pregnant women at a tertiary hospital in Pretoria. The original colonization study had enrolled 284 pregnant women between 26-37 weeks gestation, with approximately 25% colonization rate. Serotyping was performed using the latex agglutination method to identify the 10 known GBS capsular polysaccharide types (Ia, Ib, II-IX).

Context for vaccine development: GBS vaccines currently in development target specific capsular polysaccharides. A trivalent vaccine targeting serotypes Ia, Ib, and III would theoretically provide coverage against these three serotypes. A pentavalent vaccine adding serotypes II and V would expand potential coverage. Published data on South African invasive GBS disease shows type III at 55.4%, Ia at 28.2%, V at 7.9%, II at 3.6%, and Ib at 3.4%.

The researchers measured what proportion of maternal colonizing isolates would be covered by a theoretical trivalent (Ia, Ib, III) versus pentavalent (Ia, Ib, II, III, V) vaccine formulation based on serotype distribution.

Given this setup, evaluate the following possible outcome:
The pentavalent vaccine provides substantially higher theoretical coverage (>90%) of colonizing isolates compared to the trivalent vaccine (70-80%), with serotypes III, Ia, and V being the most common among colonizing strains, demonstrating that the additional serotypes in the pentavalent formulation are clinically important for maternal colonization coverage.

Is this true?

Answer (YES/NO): YES